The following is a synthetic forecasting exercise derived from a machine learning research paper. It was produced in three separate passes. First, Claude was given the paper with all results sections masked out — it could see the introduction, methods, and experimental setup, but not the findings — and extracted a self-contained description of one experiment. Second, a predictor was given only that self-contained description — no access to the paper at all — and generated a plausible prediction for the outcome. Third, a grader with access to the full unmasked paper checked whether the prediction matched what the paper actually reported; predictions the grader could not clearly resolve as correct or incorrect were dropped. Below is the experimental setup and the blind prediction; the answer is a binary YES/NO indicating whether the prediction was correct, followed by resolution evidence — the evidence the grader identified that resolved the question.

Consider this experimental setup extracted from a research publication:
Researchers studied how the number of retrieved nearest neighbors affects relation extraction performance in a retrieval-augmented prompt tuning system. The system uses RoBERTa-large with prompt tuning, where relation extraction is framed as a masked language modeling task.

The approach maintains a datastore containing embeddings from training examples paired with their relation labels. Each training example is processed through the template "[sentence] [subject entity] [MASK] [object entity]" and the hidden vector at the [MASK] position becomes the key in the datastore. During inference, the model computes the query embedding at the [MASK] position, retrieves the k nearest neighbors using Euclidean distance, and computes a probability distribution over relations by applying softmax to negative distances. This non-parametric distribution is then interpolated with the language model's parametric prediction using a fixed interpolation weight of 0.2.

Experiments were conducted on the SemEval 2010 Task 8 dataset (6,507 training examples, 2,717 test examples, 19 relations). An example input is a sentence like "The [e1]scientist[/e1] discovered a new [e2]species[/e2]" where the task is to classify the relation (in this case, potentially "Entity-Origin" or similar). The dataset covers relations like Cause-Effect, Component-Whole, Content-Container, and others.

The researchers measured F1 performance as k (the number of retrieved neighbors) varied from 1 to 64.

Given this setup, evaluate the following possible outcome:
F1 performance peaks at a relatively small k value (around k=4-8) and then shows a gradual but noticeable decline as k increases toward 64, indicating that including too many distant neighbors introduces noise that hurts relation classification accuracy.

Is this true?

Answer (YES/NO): NO